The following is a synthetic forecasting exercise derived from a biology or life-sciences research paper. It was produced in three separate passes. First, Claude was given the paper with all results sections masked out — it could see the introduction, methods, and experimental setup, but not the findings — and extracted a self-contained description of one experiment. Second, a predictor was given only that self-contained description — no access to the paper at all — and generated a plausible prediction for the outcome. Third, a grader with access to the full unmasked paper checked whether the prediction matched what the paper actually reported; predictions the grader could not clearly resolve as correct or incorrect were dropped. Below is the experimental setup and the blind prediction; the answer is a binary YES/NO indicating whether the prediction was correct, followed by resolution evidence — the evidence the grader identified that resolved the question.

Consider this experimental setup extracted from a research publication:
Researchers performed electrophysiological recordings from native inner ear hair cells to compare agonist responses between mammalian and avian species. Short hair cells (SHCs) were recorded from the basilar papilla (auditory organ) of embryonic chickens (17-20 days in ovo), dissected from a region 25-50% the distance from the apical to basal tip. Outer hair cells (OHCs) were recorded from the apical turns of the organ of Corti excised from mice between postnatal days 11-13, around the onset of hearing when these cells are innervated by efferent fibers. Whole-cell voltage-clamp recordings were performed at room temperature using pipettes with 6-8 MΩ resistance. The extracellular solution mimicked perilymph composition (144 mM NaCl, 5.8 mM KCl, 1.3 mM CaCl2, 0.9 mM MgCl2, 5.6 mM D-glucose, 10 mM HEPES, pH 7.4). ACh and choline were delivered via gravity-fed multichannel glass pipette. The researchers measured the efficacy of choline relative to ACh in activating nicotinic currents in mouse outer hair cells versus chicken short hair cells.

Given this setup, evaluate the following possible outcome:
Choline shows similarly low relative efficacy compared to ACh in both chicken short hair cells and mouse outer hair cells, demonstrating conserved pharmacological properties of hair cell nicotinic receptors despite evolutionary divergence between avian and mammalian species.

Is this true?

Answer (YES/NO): NO